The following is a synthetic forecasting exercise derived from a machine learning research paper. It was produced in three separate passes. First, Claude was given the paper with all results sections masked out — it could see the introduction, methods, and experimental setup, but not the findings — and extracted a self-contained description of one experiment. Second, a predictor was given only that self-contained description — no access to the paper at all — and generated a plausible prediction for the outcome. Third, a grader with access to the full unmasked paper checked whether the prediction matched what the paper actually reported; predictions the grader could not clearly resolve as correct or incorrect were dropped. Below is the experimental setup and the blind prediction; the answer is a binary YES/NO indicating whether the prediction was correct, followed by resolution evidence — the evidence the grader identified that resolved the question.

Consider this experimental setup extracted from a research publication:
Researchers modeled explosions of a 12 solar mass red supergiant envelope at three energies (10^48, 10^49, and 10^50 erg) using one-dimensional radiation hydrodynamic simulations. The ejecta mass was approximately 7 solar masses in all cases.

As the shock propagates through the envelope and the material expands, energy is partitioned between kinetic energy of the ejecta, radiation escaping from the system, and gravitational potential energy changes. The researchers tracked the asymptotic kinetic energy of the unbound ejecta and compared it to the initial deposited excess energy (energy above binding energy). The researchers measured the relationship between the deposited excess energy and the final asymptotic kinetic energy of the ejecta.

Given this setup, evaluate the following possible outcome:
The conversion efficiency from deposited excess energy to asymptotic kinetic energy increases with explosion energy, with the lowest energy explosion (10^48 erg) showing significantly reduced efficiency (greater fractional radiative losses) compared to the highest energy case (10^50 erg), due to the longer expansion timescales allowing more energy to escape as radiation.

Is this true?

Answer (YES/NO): NO